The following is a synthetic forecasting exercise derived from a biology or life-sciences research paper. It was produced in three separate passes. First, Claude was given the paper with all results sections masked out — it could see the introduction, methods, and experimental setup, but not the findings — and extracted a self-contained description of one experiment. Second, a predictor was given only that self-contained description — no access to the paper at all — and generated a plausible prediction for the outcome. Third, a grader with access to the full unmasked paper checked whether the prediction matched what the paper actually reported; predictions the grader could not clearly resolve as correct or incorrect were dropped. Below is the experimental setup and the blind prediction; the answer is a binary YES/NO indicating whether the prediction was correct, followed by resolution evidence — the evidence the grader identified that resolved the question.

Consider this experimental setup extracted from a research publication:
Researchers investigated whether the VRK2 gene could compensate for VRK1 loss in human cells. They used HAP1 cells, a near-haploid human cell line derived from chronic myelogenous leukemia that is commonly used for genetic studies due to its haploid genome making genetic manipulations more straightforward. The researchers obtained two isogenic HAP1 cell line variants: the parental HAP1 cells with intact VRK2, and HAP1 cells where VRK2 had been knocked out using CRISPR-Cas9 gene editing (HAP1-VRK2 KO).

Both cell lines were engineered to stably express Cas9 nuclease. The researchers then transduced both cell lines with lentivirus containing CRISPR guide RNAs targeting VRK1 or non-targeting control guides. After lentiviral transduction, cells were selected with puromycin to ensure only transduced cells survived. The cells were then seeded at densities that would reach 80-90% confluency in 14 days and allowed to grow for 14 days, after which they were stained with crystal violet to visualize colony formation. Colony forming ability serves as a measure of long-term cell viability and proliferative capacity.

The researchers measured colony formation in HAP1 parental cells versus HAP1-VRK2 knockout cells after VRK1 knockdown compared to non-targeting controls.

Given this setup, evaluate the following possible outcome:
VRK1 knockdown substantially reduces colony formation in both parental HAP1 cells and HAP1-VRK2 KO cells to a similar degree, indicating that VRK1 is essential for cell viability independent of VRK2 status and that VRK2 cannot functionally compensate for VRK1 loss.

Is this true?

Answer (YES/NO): NO